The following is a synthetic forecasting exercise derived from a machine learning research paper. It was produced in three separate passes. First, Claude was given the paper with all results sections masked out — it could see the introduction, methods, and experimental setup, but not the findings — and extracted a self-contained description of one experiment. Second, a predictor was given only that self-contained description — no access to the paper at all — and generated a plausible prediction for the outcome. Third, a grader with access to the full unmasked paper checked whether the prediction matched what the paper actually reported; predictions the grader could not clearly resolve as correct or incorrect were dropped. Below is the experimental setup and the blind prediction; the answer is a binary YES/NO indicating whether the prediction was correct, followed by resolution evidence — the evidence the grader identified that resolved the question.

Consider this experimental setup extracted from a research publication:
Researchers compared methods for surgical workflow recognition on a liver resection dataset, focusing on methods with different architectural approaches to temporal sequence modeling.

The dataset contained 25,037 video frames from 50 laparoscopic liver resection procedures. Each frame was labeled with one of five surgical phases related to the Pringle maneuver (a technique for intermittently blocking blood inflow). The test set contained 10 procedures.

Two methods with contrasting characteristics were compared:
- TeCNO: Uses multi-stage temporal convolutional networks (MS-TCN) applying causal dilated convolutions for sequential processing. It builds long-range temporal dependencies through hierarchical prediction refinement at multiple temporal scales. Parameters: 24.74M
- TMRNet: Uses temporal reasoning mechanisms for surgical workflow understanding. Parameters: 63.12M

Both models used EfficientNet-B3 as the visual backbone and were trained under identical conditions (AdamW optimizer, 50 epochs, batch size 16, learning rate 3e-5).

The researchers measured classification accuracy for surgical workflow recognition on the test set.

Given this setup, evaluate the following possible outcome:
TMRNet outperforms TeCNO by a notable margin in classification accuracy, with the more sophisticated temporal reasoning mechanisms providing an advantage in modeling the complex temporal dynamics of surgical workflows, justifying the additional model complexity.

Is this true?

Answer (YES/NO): NO